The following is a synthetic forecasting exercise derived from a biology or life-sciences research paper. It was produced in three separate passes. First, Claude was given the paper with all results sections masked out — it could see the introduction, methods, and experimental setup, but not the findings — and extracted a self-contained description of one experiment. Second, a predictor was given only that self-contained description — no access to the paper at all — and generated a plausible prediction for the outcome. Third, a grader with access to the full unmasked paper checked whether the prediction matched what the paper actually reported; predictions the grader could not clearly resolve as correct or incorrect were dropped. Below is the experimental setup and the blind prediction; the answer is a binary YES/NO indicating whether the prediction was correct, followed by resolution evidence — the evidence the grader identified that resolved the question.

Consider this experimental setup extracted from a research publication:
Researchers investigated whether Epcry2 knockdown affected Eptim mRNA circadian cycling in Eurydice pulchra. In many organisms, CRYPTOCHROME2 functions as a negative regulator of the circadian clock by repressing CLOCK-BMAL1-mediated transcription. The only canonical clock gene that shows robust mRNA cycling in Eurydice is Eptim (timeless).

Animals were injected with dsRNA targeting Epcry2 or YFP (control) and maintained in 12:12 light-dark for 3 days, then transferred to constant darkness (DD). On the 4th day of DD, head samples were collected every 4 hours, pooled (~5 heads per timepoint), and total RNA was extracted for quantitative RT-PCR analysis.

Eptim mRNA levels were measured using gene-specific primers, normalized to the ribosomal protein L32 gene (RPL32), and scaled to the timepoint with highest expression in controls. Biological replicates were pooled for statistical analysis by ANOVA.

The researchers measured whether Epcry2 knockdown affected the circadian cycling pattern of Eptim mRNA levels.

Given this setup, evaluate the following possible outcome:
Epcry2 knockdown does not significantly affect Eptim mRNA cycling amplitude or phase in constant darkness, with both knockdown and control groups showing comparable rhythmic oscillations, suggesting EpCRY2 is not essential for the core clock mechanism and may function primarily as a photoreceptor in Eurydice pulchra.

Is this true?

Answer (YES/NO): NO